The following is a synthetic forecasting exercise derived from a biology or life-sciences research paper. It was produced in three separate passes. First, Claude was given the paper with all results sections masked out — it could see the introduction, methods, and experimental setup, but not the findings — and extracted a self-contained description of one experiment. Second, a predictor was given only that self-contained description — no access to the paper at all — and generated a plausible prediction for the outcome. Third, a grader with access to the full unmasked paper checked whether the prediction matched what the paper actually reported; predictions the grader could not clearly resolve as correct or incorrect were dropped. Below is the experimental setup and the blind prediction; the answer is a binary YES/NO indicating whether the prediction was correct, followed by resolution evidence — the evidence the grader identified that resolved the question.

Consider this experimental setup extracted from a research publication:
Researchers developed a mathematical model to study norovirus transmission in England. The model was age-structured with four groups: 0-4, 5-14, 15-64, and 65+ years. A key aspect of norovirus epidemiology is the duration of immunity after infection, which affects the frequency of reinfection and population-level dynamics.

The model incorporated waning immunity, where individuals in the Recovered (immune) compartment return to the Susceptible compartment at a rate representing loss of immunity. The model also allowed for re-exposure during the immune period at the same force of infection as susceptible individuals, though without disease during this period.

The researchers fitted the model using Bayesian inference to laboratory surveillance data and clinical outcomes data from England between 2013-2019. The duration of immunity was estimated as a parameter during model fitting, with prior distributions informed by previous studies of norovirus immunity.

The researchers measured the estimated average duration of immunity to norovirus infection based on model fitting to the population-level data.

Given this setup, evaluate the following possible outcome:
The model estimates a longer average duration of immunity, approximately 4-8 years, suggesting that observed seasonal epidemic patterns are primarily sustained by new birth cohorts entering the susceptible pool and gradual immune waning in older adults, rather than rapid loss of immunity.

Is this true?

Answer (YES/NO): NO